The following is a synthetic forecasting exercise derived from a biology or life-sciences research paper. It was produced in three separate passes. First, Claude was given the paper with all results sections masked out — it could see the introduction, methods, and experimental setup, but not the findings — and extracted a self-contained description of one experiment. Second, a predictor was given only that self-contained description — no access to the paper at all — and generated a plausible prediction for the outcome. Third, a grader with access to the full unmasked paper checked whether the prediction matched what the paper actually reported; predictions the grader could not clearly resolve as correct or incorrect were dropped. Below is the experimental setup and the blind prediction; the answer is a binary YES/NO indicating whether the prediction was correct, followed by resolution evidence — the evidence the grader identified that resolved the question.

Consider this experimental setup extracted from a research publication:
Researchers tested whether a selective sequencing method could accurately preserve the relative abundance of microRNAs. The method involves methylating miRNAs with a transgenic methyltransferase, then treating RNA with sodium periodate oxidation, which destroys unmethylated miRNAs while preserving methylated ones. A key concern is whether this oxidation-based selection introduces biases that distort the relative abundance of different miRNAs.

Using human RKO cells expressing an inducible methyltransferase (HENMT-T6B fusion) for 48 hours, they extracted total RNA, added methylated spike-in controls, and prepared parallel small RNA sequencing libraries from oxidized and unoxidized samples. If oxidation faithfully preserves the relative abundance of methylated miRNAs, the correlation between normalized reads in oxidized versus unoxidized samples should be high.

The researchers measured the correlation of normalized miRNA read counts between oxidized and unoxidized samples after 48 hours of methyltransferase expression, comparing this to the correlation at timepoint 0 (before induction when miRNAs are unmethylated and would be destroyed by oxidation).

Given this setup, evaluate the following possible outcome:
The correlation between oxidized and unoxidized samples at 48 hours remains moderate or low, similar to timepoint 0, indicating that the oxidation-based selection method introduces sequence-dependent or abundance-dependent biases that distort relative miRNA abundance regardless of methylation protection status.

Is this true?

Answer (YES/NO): NO